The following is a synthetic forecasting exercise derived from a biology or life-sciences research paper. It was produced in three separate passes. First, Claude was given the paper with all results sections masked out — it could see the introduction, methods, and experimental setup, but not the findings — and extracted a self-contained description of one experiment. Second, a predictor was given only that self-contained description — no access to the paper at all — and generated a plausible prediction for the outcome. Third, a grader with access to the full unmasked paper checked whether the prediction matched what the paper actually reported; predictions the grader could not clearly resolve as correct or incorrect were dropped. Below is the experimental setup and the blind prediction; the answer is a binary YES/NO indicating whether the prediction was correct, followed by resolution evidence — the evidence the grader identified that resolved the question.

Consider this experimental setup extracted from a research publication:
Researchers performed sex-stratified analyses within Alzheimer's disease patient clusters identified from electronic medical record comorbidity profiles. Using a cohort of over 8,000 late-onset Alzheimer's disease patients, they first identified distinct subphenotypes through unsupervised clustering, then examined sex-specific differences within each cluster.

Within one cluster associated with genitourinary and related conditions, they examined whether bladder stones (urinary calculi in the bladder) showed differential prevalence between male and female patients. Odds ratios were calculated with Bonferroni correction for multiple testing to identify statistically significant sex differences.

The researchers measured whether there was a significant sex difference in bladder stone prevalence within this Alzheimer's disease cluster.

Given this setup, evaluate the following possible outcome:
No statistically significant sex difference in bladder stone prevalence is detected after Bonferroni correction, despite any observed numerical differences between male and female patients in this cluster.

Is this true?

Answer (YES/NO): NO